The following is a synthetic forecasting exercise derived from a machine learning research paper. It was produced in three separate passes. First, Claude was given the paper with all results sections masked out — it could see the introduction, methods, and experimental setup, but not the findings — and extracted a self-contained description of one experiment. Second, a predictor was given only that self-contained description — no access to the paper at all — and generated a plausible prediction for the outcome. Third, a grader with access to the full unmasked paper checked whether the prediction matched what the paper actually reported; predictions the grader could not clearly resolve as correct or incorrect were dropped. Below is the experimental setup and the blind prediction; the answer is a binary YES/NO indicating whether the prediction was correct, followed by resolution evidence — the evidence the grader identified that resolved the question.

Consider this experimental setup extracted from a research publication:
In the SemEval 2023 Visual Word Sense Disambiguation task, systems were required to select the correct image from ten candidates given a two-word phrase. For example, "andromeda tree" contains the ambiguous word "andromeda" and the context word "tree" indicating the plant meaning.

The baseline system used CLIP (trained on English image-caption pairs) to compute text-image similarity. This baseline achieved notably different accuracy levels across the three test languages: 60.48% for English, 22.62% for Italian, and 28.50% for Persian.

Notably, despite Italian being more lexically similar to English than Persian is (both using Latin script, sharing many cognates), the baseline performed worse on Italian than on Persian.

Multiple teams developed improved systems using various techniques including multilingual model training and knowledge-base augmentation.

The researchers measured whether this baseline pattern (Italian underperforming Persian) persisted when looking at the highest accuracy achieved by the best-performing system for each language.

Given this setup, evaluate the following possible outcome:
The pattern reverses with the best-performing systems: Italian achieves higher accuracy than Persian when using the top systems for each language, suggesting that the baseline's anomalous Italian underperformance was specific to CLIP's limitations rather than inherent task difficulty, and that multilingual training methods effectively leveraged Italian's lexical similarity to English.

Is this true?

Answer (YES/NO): YES